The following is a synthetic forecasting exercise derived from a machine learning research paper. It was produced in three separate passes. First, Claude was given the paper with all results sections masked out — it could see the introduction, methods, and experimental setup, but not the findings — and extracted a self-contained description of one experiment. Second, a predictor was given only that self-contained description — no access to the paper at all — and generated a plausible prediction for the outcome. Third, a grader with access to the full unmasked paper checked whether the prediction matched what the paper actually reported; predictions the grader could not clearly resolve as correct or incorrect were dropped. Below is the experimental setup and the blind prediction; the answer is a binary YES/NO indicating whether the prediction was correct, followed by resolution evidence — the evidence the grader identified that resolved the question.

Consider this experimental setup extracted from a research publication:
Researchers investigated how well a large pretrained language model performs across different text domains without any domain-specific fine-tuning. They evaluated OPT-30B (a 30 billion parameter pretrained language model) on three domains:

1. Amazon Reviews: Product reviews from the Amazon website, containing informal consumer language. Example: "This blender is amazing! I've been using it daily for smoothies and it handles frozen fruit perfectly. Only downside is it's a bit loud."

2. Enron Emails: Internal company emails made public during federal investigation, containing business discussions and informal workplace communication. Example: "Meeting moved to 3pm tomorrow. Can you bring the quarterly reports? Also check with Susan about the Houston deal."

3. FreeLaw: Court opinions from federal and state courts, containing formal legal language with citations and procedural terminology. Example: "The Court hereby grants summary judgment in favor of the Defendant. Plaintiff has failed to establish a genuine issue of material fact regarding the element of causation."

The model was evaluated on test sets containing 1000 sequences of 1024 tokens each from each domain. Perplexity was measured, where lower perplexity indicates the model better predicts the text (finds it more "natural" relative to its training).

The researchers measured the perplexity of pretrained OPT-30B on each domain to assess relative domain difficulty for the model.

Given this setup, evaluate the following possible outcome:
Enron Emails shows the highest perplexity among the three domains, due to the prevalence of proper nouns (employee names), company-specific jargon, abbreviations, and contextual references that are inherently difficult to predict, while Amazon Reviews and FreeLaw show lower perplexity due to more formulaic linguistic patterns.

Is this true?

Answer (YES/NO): NO